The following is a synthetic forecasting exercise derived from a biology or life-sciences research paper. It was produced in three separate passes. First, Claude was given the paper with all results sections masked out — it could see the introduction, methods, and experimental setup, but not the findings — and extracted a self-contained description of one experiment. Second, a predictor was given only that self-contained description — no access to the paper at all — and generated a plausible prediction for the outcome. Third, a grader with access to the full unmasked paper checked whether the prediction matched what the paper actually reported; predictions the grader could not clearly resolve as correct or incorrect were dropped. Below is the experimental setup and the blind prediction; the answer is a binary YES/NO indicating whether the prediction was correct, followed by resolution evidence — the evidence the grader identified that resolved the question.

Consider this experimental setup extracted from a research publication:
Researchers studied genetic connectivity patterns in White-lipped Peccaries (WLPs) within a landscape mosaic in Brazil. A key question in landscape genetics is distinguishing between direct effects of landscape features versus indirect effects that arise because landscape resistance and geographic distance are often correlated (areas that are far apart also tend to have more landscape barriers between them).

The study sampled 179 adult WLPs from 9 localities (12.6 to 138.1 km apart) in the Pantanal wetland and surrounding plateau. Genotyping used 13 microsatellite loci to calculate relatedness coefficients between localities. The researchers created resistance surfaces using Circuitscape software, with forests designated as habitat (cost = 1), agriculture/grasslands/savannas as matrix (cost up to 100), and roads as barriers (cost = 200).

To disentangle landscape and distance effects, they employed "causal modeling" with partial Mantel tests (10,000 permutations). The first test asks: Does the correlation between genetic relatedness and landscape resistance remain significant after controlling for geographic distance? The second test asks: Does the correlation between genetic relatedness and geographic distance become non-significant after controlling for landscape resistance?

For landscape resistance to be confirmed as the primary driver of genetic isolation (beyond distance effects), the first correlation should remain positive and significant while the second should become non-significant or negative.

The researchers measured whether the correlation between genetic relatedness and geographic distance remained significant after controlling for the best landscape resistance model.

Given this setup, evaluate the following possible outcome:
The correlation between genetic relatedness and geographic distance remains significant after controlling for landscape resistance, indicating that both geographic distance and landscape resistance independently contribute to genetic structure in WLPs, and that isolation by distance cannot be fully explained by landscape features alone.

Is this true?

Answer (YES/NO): NO